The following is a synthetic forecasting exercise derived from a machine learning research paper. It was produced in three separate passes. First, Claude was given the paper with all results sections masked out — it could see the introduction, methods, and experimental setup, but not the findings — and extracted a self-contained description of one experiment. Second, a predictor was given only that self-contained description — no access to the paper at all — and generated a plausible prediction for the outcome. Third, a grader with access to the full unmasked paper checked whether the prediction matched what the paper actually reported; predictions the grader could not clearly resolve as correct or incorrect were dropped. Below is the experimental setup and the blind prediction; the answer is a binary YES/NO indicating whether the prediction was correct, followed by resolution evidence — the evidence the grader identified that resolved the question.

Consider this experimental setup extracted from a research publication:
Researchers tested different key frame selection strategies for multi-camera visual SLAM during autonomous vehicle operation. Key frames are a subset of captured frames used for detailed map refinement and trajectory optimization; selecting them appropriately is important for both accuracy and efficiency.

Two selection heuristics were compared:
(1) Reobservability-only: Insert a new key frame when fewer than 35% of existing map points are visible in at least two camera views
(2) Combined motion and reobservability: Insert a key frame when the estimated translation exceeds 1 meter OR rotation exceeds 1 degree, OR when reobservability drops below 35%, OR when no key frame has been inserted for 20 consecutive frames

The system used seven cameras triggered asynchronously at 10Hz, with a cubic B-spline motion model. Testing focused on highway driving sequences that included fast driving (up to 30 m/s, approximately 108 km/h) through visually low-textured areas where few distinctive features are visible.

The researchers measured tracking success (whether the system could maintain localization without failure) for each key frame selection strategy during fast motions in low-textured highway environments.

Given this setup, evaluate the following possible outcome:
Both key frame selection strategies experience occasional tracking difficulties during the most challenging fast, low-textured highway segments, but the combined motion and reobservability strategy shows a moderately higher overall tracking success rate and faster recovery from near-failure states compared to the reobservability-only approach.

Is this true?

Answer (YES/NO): NO